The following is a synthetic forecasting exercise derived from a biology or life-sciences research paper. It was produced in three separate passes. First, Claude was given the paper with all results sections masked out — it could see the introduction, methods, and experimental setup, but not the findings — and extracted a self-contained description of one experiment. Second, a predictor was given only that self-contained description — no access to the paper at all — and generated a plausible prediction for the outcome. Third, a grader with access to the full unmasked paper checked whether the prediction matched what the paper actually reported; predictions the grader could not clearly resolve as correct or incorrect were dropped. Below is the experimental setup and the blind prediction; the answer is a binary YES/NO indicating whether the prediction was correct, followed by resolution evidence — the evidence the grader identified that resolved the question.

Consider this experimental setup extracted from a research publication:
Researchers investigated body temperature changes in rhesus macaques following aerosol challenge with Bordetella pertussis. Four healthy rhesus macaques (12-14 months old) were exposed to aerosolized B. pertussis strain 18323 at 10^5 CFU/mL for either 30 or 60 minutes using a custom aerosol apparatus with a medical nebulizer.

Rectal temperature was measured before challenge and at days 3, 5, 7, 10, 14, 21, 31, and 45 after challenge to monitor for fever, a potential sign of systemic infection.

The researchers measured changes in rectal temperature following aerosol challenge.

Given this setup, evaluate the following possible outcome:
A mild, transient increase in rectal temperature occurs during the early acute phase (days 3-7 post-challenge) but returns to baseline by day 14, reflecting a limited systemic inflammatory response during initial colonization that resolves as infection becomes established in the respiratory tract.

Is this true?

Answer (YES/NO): NO